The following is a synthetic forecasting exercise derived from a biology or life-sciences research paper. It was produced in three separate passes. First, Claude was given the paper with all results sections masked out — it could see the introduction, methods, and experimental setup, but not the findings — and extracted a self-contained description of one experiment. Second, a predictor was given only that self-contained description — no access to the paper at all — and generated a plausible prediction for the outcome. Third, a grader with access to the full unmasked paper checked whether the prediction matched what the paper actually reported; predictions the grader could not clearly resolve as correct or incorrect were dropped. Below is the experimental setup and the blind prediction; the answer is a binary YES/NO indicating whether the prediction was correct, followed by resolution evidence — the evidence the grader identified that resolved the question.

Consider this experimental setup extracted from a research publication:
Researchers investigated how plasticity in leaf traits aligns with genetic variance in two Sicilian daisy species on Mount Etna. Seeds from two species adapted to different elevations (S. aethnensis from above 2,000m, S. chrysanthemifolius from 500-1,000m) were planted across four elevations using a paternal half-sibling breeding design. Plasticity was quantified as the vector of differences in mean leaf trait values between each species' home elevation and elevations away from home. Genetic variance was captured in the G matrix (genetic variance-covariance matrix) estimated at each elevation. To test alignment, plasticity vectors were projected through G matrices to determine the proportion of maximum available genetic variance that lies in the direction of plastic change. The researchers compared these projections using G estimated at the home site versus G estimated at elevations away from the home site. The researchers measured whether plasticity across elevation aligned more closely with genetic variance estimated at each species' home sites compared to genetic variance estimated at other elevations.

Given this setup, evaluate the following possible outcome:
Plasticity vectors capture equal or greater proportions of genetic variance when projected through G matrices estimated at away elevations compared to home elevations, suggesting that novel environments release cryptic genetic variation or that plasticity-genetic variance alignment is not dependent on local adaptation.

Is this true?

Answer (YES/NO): NO